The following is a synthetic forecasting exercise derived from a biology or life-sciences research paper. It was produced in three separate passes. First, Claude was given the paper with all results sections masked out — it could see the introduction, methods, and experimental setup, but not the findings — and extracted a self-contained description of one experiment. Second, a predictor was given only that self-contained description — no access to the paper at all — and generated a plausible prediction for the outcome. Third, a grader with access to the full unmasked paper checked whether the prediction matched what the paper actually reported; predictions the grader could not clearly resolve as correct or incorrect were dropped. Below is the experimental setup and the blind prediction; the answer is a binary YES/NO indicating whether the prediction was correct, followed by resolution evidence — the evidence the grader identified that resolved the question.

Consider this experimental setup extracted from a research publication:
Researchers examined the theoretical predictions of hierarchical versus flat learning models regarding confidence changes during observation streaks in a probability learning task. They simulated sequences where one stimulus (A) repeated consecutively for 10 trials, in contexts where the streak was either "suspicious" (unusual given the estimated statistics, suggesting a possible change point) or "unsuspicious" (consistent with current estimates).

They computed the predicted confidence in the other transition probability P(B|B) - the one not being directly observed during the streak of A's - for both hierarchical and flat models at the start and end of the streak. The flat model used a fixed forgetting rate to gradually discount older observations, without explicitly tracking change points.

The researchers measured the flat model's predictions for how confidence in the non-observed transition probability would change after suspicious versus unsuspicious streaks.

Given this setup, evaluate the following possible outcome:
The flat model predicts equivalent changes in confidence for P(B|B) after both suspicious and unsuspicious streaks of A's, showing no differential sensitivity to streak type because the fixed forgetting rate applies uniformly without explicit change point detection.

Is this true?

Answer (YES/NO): YES